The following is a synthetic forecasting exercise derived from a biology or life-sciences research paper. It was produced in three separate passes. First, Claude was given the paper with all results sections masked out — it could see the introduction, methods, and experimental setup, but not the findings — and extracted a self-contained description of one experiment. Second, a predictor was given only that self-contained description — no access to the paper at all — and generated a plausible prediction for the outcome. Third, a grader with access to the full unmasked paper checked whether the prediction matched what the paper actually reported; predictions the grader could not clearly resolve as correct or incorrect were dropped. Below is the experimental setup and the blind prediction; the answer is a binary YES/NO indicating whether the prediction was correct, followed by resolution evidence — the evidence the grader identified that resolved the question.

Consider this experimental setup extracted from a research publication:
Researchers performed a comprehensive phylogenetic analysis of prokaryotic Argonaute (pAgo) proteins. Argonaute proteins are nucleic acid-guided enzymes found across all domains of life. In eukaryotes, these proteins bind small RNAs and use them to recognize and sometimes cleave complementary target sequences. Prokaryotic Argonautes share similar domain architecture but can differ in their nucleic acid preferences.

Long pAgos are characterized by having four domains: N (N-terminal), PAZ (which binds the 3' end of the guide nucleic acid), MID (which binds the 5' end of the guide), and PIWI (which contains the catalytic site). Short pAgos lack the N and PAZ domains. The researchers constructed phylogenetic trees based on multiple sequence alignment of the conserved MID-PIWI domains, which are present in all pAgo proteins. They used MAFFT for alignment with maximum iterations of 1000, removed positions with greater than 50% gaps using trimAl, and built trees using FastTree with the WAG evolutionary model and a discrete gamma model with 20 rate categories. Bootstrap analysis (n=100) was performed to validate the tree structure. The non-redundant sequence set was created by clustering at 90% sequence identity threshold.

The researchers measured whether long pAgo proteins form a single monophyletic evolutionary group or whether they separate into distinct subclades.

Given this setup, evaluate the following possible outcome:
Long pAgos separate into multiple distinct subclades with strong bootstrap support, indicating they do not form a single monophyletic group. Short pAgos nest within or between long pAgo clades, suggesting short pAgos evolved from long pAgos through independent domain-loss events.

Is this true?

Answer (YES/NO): NO